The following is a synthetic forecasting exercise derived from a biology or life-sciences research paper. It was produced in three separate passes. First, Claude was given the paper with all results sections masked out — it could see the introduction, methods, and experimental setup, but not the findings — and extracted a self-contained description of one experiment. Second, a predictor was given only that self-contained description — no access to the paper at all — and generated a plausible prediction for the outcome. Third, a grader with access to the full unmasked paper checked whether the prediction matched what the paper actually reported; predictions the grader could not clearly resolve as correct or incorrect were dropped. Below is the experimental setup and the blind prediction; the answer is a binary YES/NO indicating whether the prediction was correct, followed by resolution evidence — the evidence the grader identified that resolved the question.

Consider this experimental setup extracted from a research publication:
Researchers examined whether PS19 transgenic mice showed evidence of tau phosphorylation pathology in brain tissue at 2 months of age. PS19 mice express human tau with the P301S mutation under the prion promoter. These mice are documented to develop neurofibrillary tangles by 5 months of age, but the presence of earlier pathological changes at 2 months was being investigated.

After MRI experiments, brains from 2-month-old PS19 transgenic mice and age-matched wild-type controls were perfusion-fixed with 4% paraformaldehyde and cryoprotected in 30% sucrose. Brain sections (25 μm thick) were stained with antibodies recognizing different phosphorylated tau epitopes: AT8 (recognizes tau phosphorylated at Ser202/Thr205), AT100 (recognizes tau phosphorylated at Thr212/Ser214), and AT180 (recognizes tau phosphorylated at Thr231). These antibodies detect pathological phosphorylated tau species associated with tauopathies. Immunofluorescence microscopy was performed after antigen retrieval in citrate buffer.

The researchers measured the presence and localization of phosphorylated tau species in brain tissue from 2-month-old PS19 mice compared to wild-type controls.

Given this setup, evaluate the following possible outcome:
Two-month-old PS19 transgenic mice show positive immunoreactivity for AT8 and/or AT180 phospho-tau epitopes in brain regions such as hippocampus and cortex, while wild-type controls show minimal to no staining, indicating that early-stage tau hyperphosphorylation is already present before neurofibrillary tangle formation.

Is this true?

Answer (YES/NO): YES